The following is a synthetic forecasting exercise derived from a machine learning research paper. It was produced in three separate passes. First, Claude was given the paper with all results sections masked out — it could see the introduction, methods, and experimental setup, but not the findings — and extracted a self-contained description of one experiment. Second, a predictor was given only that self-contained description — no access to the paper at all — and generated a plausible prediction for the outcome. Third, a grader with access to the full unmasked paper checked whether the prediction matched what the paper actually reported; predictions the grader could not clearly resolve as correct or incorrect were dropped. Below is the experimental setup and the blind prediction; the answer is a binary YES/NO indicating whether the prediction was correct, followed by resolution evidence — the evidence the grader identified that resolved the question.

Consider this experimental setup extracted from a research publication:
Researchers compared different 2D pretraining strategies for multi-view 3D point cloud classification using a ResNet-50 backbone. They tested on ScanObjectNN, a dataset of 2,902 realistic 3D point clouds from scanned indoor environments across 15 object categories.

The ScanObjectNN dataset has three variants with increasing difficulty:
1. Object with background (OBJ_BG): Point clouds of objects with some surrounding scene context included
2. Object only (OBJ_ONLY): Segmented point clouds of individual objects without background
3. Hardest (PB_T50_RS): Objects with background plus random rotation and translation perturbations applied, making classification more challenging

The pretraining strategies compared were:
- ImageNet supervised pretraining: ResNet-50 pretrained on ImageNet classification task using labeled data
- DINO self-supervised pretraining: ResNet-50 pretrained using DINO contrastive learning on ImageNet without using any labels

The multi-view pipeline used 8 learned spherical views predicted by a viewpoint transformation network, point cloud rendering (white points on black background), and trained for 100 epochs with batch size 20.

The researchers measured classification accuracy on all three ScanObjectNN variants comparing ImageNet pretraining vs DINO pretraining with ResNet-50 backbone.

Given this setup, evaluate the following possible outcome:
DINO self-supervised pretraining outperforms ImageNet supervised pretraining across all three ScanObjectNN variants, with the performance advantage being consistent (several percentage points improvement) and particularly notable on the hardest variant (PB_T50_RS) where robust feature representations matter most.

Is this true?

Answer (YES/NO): NO